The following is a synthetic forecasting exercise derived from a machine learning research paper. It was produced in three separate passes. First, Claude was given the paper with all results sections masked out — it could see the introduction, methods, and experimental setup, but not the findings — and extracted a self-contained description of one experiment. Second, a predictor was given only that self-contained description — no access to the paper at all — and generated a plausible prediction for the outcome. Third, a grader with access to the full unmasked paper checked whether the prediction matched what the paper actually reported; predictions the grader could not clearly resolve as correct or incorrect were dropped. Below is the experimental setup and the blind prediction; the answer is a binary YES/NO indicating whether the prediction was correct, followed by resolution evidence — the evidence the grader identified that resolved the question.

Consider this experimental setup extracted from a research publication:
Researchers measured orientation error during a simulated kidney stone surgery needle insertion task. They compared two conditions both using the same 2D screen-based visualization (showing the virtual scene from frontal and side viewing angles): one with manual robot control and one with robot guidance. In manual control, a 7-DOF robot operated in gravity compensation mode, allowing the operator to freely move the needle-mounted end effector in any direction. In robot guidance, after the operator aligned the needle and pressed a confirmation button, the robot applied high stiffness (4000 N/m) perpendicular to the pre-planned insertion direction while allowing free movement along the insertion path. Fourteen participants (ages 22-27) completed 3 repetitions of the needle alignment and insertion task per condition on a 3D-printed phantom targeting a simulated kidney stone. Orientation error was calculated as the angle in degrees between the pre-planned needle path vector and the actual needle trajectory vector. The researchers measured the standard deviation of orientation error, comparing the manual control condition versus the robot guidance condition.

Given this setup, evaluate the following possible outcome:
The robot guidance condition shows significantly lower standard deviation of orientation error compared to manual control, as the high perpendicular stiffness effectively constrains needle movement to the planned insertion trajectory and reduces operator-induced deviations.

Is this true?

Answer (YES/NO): NO